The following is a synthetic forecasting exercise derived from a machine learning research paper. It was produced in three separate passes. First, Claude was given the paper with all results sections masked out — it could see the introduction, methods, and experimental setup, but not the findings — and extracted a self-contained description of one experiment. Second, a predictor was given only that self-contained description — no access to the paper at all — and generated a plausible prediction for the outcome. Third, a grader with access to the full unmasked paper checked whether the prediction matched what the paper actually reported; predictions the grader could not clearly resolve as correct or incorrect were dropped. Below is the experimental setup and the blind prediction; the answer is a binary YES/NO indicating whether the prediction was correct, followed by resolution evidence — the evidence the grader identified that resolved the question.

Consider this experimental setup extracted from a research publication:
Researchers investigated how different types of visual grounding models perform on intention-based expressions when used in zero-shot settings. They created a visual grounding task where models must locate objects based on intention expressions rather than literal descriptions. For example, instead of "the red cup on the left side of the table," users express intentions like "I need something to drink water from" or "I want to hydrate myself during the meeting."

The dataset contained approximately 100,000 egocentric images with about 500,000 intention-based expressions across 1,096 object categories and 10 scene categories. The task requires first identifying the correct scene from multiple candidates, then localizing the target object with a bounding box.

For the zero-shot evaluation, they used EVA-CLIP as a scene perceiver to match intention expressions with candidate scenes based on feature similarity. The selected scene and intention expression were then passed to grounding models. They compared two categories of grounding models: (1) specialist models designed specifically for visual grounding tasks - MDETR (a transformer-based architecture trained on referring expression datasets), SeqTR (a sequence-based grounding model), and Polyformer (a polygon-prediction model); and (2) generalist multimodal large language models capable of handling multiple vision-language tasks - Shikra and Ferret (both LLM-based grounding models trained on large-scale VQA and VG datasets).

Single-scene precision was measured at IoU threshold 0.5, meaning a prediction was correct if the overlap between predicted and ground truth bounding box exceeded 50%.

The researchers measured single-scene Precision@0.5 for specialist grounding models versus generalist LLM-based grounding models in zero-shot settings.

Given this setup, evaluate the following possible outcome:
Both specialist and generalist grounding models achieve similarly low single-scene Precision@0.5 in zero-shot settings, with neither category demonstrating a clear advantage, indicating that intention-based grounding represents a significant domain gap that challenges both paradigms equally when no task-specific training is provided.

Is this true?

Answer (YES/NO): NO